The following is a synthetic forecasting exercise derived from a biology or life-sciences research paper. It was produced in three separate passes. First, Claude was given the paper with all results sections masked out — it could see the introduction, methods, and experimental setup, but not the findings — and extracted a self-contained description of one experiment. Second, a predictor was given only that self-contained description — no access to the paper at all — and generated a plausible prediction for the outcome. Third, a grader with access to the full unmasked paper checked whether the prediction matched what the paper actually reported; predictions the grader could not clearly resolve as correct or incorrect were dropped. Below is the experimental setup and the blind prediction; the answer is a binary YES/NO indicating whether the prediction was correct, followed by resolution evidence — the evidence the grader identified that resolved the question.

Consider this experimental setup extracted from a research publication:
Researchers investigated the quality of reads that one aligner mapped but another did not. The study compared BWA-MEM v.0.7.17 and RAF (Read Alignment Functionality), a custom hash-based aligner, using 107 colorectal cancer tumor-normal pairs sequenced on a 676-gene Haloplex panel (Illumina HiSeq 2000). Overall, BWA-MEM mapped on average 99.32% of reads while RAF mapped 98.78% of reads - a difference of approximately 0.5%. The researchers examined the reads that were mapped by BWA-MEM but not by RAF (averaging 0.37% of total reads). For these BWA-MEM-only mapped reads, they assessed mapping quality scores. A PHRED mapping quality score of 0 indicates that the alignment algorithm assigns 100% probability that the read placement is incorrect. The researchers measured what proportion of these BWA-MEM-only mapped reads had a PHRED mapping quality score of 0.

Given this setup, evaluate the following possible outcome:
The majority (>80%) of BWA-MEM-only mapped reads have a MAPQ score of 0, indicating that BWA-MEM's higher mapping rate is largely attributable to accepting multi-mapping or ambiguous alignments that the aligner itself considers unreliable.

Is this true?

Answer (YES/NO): NO